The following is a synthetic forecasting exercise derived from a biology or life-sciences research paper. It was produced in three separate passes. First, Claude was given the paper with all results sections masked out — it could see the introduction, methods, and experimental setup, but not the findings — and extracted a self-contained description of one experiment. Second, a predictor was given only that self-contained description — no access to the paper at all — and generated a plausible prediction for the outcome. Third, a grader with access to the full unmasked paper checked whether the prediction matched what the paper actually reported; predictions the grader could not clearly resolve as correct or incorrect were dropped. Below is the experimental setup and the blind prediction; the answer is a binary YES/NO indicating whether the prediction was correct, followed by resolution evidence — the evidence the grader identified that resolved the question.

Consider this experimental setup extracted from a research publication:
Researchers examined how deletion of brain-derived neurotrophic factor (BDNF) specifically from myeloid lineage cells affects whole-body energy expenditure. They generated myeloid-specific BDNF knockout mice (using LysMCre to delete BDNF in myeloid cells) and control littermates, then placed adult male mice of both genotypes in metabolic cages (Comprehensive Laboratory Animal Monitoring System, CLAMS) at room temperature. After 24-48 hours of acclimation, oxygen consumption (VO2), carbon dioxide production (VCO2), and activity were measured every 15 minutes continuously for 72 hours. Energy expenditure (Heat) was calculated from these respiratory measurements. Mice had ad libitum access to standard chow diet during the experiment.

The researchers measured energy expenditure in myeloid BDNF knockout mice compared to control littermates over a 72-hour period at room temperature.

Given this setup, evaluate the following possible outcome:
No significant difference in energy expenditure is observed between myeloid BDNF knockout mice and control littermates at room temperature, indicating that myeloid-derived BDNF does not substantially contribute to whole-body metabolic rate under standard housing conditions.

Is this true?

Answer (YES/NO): NO